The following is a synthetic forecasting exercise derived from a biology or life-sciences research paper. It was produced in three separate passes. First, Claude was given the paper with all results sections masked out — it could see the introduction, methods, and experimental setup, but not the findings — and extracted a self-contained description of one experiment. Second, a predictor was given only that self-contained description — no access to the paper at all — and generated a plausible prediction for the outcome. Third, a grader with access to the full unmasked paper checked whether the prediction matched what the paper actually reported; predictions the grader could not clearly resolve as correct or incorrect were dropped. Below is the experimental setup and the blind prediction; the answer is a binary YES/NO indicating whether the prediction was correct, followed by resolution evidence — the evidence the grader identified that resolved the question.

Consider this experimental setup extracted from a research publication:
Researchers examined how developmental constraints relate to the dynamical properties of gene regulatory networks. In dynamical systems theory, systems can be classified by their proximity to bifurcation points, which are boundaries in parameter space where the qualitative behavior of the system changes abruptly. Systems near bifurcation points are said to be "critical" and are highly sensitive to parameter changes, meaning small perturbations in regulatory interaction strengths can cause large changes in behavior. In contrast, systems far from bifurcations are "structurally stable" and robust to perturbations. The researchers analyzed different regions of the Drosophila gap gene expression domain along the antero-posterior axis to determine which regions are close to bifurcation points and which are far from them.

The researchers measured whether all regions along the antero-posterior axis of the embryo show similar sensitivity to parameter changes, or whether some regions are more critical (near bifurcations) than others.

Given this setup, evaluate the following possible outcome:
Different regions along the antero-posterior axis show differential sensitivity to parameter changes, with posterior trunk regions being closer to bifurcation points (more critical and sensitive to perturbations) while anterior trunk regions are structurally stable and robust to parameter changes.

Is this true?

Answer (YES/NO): NO